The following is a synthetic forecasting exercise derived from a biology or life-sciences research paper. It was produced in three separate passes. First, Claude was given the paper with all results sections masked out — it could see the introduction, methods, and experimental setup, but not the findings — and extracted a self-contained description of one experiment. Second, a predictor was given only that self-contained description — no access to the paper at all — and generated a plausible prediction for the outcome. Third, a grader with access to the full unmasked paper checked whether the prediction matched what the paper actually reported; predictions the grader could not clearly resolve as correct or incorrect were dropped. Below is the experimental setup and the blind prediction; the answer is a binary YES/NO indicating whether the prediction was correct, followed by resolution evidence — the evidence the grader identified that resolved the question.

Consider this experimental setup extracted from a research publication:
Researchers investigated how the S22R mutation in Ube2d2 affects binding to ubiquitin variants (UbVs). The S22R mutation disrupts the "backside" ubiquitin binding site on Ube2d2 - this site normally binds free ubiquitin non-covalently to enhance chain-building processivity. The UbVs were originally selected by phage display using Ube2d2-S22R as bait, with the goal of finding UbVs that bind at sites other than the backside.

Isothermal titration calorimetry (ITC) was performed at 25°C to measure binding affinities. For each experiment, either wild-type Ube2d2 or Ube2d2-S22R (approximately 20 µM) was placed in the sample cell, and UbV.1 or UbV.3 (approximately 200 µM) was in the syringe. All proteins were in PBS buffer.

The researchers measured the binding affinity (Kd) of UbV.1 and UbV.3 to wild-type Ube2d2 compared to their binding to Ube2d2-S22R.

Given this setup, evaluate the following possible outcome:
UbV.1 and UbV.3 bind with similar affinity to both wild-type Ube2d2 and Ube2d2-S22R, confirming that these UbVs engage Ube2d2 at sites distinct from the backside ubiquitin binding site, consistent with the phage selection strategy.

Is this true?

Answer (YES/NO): NO